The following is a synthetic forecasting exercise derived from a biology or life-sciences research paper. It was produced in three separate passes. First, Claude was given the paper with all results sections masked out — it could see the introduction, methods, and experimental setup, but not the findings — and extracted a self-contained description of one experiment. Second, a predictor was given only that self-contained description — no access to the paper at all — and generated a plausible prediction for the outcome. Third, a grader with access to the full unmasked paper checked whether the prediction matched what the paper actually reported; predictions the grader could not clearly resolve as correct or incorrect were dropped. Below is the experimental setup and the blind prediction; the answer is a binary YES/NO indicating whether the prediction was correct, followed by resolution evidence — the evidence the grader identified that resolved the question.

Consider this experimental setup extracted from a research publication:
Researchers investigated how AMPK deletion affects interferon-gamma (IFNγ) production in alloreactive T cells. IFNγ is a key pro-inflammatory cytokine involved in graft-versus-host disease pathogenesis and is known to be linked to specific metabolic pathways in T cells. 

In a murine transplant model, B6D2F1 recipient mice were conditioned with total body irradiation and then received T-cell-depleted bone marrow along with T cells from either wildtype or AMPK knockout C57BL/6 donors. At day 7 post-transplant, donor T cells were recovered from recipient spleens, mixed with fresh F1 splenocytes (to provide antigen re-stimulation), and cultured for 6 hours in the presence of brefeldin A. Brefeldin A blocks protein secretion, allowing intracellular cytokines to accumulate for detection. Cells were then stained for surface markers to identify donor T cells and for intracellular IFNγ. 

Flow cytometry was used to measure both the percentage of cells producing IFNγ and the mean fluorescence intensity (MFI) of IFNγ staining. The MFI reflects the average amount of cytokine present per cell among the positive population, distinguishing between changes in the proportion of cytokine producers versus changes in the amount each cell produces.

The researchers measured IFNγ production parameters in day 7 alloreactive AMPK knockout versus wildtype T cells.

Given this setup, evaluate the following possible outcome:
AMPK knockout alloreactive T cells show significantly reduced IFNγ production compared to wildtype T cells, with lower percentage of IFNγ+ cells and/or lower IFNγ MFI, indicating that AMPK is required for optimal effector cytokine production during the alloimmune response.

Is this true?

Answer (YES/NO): YES